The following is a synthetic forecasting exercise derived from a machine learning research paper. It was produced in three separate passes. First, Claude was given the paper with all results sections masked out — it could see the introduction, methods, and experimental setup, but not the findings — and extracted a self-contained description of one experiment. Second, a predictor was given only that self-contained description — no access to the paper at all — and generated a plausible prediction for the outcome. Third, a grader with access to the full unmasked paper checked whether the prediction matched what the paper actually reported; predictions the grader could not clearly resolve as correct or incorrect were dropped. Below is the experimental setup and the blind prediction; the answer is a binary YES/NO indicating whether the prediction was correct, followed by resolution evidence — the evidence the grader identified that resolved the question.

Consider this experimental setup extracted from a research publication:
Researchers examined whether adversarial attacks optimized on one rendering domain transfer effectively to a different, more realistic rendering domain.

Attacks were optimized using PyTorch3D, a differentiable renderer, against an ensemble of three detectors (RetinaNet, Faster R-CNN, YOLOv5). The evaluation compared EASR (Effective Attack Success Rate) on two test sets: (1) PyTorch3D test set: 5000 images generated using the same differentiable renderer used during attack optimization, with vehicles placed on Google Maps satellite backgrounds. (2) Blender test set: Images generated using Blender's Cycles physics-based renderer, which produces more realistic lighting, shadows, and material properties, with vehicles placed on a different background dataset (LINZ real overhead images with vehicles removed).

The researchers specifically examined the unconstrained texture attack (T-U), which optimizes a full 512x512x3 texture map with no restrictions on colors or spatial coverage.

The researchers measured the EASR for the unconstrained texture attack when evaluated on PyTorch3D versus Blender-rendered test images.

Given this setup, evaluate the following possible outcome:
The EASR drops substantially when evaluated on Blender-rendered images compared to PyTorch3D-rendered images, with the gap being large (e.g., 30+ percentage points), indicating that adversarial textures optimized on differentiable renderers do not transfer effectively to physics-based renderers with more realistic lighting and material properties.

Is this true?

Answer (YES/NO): NO